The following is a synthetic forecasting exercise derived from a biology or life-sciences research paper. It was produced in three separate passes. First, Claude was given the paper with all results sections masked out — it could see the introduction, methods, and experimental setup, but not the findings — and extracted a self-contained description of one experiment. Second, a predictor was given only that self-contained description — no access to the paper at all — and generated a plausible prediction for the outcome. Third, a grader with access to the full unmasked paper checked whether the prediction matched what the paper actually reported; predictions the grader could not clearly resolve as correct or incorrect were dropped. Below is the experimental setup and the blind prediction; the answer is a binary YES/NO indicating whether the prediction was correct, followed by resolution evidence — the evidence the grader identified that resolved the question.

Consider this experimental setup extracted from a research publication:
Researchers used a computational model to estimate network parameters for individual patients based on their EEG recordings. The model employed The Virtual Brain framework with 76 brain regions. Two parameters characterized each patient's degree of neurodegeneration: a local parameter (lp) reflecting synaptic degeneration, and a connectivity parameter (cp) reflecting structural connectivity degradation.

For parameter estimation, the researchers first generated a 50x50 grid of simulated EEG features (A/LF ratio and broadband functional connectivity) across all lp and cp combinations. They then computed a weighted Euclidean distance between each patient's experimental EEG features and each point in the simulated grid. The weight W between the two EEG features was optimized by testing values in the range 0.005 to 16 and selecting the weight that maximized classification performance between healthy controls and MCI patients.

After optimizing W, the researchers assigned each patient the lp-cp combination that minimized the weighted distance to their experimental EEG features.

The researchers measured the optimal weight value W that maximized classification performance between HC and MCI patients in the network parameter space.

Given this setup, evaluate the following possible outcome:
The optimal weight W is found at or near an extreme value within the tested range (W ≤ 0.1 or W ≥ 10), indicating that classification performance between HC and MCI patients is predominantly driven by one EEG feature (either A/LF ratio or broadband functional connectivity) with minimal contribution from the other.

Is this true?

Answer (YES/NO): YES